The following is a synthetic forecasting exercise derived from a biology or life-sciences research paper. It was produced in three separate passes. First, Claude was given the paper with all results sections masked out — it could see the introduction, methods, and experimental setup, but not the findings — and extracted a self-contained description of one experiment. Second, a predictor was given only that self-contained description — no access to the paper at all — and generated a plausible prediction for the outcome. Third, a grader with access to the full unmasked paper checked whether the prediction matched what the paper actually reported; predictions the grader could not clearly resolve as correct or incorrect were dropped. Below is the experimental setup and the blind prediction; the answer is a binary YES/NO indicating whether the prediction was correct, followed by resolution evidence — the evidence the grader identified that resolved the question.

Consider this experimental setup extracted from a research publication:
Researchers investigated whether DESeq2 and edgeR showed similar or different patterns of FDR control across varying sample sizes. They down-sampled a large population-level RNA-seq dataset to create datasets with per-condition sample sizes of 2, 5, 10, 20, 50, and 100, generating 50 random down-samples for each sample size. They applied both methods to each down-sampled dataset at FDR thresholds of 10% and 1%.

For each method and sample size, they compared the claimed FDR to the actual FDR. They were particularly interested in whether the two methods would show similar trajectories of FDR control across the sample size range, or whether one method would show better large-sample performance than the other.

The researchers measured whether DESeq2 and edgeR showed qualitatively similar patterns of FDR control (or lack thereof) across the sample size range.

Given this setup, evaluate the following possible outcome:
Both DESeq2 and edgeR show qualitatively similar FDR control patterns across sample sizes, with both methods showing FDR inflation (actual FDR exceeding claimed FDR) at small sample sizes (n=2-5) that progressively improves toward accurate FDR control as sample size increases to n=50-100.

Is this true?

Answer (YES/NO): NO